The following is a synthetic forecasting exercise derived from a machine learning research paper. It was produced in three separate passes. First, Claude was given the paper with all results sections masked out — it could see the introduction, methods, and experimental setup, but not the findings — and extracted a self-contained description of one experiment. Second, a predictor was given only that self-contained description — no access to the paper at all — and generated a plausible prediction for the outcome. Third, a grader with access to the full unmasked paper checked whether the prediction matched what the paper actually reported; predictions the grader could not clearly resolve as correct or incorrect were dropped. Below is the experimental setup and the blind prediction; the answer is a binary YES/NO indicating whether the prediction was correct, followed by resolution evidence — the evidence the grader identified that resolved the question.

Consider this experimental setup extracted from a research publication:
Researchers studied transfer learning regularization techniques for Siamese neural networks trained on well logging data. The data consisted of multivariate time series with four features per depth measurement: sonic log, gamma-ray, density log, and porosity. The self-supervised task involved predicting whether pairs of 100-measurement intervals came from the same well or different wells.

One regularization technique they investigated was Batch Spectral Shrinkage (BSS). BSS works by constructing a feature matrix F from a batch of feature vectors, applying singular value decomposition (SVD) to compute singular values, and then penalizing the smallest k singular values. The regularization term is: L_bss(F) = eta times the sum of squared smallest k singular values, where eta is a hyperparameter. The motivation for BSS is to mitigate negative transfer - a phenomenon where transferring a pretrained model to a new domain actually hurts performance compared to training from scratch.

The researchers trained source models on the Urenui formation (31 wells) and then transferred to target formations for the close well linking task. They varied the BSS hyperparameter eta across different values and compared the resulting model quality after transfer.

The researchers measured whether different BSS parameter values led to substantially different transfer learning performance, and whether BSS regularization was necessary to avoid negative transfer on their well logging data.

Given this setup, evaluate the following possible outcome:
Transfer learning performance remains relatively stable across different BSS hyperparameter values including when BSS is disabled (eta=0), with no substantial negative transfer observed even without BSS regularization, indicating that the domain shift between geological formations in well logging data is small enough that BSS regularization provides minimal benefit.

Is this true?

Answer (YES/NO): YES